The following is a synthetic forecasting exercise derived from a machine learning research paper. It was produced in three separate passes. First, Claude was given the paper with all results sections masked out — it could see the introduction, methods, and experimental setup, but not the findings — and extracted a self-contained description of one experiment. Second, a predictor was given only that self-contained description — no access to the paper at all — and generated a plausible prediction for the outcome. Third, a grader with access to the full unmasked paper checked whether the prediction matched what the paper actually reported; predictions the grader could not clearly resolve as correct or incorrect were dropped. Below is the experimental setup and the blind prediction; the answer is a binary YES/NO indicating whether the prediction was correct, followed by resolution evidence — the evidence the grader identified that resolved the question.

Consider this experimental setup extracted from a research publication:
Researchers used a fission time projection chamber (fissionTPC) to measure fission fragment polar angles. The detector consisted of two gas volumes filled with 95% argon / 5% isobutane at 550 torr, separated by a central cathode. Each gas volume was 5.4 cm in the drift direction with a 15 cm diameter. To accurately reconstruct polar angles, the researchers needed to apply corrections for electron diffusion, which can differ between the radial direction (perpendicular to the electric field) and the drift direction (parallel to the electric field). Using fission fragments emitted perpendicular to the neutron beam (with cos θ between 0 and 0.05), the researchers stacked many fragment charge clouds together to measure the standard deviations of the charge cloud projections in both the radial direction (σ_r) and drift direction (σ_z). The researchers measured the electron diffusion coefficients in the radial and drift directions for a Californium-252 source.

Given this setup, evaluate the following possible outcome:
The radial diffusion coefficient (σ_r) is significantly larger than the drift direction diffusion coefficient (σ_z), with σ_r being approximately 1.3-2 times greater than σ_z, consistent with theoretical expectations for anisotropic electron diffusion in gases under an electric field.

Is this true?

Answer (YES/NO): NO